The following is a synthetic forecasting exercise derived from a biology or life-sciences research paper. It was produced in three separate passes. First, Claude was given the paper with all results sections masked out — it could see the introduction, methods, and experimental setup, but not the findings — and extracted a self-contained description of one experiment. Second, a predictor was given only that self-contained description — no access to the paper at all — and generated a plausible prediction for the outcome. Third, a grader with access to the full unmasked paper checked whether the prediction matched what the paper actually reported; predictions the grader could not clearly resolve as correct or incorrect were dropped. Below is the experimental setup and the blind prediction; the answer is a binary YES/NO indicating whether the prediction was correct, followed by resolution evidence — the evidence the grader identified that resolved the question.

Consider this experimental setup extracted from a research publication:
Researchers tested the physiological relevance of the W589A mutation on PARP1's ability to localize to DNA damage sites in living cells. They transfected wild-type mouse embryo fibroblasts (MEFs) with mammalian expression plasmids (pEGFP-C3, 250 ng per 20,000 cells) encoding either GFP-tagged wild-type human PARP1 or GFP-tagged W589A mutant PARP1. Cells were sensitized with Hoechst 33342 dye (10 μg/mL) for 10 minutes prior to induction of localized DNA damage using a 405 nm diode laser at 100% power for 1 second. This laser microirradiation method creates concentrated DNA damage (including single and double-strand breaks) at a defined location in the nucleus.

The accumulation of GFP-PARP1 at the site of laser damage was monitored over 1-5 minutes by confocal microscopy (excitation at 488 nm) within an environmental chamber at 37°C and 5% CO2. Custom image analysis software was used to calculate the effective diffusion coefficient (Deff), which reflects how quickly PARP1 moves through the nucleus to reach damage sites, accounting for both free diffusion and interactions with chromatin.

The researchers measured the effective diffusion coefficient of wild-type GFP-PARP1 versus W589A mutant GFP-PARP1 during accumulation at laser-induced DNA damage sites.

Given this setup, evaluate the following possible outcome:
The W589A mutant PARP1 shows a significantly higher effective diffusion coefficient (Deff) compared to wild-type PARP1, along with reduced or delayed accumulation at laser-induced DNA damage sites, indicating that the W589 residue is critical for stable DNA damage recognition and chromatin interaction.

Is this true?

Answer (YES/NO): NO